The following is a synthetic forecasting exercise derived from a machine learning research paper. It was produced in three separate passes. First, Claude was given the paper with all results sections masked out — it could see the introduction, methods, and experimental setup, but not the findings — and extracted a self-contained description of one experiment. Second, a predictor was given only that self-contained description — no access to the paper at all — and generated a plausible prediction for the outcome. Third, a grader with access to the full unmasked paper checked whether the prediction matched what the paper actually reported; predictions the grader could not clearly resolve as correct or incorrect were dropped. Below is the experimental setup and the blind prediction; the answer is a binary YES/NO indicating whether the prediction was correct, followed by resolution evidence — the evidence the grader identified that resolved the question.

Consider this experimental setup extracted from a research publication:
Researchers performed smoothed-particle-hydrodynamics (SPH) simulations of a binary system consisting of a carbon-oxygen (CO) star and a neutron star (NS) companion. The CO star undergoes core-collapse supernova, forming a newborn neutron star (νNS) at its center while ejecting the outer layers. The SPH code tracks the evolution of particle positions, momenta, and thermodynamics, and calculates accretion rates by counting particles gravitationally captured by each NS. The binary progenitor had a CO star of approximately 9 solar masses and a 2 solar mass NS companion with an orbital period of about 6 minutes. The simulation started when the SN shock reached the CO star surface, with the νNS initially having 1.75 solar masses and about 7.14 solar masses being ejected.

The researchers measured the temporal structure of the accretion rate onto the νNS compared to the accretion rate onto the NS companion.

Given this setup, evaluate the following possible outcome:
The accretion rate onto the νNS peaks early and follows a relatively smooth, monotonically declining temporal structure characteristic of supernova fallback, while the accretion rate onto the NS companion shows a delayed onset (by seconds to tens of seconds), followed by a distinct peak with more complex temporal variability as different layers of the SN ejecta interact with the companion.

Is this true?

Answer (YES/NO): NO